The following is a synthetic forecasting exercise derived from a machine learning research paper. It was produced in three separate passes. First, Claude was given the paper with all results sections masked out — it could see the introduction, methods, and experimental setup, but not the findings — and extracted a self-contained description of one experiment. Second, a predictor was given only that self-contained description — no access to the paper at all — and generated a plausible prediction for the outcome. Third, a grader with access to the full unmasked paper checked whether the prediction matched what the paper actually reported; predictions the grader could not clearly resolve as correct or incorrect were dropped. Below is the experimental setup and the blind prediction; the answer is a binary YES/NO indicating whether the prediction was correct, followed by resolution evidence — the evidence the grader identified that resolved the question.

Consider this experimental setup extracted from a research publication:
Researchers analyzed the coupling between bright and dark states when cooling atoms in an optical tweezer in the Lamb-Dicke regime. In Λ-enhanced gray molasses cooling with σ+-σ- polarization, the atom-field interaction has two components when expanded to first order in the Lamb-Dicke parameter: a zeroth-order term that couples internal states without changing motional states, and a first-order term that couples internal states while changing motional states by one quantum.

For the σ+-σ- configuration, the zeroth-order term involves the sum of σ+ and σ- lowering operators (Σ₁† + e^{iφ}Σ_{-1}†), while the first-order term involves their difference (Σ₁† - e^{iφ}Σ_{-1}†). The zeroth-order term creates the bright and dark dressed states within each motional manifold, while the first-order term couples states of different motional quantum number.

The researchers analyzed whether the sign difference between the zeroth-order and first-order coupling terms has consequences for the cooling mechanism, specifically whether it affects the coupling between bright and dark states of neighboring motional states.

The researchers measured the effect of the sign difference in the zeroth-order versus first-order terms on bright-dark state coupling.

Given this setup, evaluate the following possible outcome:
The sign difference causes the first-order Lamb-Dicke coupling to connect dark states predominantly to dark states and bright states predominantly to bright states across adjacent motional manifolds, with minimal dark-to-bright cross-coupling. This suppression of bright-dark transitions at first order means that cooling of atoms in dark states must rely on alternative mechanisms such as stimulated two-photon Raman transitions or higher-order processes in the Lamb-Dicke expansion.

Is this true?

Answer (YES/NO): NO